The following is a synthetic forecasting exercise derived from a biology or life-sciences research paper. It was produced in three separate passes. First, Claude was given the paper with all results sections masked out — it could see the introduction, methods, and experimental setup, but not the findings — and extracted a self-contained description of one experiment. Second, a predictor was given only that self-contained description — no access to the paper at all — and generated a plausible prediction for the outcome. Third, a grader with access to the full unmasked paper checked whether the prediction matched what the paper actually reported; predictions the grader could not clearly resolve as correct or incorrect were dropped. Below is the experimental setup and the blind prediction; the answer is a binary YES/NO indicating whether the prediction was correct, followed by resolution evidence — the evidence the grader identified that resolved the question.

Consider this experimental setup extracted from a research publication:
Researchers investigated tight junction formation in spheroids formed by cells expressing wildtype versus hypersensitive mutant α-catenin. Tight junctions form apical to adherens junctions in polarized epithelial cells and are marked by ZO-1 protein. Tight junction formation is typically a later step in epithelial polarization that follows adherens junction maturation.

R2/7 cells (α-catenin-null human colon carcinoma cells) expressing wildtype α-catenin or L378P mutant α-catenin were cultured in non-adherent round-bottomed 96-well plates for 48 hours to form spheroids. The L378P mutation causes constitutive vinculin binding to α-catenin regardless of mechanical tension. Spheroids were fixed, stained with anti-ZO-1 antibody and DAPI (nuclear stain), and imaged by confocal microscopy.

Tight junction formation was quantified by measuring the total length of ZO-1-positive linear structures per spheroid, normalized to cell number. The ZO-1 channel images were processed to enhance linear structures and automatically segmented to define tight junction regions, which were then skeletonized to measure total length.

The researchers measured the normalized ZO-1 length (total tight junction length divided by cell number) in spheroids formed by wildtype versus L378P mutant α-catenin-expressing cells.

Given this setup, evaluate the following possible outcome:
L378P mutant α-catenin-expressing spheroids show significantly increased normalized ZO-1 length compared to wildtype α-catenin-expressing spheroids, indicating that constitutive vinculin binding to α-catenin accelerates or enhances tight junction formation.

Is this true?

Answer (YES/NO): NO